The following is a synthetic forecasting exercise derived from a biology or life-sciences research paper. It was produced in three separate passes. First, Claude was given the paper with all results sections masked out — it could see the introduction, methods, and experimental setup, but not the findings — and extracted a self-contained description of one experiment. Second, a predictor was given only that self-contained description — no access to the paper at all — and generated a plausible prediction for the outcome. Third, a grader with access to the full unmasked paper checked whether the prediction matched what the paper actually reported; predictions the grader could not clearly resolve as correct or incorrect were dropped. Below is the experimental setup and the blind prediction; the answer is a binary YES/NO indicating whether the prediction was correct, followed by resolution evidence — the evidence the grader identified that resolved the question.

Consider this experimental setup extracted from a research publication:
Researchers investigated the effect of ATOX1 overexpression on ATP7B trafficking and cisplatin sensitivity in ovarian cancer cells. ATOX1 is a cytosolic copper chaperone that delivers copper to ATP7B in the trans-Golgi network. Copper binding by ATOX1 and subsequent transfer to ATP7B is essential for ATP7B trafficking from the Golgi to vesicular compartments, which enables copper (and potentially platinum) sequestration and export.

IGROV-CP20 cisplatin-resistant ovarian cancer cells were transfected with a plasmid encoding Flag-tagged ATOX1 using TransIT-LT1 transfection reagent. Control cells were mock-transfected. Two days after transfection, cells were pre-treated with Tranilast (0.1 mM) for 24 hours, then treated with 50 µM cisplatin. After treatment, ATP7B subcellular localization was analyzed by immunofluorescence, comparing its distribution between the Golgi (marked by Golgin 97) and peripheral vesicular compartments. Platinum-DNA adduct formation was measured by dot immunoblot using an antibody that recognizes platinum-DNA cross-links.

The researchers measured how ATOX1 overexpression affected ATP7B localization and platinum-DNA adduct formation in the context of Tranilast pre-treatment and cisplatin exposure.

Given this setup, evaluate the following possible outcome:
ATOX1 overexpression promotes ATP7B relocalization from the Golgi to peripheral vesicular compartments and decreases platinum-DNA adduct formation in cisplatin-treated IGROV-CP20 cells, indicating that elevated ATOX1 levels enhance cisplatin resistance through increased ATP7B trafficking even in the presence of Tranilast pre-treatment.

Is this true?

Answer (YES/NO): YES